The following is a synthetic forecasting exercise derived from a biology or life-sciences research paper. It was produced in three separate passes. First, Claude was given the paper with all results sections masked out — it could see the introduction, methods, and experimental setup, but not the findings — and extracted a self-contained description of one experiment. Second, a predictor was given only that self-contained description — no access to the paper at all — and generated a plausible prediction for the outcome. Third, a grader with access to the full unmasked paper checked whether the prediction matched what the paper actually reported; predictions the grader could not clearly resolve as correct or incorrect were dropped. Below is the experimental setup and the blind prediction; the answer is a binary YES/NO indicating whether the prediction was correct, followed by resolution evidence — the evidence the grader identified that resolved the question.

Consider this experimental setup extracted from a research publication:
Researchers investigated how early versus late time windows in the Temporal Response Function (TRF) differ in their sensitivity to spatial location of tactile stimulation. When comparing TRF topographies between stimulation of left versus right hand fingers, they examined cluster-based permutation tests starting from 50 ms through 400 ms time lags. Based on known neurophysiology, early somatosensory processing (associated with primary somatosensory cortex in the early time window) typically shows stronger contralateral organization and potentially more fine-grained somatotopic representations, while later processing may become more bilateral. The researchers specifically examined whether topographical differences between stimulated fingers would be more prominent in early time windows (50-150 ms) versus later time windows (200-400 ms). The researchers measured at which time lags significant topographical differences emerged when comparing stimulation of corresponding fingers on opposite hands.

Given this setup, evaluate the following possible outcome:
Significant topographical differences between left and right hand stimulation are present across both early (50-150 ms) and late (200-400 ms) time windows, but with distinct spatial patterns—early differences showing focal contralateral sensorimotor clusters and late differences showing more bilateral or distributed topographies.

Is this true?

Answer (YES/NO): NO